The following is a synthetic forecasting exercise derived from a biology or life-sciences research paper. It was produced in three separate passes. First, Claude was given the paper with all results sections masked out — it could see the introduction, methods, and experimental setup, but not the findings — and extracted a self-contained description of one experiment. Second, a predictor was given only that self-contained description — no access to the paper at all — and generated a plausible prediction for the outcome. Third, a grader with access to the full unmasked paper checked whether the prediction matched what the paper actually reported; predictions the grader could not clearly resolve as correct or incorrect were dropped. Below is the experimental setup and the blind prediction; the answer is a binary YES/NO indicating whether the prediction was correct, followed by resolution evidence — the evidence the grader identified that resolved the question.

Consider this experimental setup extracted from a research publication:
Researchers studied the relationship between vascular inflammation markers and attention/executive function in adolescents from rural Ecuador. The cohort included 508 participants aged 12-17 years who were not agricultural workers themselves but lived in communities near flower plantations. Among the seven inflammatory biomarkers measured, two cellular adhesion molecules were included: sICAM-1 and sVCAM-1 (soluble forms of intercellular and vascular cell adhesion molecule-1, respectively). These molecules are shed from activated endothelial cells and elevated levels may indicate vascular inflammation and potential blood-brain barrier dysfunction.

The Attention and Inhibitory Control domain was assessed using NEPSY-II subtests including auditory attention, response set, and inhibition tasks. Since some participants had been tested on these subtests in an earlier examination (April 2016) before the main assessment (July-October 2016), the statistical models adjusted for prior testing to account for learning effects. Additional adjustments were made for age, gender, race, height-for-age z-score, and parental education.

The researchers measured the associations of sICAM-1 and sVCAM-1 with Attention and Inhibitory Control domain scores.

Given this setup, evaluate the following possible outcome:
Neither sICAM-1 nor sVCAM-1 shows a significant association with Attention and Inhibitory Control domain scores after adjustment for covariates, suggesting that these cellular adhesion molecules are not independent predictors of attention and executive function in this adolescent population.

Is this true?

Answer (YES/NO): YES